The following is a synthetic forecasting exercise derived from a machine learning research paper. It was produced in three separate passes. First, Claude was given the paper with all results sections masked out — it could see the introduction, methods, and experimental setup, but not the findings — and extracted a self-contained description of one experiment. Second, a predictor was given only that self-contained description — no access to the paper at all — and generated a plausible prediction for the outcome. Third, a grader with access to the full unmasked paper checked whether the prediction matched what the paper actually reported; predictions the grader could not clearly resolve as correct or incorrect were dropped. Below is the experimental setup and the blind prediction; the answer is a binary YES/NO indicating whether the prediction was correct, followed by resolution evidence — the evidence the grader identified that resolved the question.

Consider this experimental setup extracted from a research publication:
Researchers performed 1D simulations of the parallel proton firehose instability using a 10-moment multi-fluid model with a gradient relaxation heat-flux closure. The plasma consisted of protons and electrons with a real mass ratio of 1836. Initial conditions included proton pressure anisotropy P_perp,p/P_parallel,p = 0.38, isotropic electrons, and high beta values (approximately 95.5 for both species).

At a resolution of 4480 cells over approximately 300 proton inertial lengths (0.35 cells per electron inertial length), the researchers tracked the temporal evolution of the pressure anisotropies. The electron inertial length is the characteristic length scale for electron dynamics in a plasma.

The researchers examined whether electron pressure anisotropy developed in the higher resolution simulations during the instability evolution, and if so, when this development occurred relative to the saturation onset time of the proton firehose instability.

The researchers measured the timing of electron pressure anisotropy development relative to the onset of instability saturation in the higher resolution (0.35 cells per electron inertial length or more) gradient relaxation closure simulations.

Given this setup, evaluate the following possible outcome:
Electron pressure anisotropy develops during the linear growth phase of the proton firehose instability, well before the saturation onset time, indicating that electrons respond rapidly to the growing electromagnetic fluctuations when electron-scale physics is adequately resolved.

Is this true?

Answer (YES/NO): NO